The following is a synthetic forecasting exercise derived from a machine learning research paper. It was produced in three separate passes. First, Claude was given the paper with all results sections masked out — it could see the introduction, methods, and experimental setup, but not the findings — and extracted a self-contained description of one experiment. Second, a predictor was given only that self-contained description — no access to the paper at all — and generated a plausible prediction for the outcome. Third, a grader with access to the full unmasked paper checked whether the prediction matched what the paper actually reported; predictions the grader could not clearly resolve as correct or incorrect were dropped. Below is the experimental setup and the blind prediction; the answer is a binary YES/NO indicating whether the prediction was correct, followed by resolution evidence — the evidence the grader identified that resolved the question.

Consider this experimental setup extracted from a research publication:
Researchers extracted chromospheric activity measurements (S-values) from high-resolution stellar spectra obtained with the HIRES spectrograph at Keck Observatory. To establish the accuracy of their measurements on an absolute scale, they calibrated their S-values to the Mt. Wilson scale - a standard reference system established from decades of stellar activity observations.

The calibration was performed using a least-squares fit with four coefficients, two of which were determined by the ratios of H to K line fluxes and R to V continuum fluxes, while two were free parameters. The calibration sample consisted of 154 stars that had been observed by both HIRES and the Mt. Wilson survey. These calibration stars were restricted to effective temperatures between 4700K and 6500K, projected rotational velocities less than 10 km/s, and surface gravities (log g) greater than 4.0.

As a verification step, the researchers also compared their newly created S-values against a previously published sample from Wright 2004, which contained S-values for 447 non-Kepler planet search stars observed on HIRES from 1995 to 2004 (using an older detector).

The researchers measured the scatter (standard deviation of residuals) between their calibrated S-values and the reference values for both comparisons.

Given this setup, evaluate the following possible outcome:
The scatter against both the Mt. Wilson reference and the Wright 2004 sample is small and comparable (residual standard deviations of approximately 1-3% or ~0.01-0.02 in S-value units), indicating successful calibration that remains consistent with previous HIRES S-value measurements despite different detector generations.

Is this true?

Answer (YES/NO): NO